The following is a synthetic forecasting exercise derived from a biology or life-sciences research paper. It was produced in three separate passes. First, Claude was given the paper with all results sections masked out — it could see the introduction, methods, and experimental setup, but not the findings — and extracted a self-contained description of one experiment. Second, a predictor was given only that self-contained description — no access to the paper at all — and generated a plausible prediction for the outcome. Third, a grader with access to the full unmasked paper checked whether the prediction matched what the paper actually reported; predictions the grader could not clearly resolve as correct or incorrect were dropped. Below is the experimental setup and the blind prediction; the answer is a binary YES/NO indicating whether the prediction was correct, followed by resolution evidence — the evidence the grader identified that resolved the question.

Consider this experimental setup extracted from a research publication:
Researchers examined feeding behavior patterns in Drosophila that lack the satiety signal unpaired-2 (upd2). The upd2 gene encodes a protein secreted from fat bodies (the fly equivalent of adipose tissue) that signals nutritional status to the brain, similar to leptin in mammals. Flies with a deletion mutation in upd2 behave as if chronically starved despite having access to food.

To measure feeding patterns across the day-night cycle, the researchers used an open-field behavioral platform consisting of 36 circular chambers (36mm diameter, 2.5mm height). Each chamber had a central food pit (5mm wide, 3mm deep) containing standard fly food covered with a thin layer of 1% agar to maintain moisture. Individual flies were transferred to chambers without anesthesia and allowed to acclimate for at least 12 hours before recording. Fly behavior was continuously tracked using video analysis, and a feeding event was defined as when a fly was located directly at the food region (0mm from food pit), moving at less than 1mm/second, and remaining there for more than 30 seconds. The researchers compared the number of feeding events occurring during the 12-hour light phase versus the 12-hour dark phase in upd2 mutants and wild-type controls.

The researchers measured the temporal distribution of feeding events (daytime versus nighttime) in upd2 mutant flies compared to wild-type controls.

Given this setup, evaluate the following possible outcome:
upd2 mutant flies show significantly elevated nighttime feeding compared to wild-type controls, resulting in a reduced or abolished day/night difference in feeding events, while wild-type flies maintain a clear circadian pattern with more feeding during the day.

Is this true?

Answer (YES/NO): YES